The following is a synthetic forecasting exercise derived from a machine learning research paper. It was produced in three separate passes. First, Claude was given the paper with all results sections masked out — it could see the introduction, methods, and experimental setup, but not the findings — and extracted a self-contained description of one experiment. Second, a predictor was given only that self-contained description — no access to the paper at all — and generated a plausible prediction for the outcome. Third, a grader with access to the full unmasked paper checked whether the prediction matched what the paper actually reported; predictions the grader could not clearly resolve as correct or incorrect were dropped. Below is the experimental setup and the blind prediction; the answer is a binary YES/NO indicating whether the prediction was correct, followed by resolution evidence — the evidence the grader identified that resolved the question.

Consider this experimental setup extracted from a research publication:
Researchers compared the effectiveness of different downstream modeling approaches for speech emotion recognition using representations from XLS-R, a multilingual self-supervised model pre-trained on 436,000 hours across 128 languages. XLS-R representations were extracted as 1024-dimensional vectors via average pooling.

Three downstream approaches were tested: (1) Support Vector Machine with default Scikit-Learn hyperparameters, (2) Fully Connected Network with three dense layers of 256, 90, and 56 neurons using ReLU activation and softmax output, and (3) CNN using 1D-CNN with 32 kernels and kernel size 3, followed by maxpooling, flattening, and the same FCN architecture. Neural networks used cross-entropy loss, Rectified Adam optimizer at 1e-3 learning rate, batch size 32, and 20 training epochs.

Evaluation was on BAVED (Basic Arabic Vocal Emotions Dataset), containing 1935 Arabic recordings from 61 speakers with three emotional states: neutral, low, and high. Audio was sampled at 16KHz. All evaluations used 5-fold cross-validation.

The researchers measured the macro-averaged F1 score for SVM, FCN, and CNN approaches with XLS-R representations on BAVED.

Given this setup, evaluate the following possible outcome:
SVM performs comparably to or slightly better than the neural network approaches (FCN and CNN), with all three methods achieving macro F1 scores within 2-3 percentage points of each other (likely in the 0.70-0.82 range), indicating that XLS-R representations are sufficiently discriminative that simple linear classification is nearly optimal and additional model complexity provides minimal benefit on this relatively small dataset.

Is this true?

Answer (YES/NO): NO